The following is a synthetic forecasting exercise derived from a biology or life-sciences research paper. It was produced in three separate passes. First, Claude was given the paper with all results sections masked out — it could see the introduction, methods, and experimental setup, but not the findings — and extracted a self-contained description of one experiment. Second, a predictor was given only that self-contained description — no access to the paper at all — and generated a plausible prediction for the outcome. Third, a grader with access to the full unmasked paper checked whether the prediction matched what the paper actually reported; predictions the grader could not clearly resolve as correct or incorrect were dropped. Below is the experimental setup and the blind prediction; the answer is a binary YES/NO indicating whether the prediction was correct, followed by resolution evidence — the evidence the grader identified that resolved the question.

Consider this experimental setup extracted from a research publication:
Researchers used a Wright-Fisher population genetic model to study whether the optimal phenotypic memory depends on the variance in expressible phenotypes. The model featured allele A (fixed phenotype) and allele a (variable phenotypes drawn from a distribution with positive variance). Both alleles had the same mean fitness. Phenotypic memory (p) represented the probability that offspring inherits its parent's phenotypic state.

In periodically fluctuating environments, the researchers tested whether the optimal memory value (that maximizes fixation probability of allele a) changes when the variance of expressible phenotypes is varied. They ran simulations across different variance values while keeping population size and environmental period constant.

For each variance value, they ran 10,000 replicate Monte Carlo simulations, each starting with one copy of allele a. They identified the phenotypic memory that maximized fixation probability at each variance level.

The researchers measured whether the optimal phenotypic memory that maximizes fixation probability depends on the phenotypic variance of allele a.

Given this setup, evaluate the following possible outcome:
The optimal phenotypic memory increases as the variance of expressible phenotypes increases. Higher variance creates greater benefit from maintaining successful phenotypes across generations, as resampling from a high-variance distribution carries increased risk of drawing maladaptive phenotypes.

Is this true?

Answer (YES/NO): NO